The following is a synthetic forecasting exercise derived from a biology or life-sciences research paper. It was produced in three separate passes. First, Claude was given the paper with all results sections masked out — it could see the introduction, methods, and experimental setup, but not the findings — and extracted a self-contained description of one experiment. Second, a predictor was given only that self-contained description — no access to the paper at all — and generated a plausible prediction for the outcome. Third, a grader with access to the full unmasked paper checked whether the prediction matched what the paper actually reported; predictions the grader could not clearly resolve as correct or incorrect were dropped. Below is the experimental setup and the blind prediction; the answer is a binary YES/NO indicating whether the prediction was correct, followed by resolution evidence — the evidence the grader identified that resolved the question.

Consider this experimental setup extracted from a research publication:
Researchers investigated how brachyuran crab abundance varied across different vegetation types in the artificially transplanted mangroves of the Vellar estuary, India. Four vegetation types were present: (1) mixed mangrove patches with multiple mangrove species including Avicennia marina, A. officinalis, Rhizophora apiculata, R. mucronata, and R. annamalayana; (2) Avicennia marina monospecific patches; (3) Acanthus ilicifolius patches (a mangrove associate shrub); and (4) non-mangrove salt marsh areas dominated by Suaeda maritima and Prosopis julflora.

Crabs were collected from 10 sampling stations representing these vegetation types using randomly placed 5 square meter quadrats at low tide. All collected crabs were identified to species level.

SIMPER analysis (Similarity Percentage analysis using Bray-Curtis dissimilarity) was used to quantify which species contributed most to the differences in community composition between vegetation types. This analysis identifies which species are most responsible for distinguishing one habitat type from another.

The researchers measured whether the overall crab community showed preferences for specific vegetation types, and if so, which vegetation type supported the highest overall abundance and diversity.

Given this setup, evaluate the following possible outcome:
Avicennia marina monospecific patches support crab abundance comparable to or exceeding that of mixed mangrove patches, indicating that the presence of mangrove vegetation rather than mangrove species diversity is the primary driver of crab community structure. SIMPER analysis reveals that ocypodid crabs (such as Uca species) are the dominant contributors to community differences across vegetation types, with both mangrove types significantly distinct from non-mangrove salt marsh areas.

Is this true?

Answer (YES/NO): NO